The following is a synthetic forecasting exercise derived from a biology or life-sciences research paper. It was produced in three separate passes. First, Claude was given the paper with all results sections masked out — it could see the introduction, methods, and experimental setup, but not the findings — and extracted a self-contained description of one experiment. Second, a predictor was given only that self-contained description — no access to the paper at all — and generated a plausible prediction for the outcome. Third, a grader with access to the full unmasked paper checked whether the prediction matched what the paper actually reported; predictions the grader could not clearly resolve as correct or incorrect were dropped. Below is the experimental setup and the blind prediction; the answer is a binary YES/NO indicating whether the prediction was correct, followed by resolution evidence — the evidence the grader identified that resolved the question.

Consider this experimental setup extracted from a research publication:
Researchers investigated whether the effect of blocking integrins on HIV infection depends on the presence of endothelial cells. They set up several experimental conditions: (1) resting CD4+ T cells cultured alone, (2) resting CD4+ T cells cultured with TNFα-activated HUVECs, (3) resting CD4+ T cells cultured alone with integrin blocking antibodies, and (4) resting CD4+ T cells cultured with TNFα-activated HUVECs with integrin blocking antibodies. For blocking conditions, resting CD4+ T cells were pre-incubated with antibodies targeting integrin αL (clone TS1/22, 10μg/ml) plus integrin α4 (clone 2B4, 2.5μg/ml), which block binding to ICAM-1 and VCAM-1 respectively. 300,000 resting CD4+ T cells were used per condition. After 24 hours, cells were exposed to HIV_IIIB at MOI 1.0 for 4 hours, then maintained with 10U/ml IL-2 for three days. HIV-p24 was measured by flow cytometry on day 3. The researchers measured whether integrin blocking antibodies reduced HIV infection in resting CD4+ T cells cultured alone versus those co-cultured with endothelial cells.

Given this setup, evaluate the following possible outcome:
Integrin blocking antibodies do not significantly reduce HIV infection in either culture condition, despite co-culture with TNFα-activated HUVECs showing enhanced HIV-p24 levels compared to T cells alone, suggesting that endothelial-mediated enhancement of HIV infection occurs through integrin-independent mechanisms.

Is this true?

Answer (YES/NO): NO